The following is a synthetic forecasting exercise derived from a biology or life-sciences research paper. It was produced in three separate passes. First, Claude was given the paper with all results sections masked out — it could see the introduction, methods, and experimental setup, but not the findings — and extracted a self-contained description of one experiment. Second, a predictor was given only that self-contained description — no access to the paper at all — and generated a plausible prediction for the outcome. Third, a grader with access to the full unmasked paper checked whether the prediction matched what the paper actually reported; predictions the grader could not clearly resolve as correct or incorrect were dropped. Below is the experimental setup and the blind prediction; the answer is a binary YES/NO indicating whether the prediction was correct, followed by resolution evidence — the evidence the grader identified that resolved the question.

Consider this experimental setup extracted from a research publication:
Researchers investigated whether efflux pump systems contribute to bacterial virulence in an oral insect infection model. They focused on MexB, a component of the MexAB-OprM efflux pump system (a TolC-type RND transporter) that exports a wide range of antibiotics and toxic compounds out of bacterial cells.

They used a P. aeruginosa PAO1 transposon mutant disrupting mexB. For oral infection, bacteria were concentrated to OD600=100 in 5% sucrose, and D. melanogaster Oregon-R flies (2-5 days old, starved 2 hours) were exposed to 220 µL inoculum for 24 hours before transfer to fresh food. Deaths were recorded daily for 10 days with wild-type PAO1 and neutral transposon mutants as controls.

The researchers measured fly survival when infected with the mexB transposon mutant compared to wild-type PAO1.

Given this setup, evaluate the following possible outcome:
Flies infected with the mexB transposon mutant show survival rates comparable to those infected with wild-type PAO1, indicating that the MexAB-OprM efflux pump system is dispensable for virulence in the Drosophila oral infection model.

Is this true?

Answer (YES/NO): NO